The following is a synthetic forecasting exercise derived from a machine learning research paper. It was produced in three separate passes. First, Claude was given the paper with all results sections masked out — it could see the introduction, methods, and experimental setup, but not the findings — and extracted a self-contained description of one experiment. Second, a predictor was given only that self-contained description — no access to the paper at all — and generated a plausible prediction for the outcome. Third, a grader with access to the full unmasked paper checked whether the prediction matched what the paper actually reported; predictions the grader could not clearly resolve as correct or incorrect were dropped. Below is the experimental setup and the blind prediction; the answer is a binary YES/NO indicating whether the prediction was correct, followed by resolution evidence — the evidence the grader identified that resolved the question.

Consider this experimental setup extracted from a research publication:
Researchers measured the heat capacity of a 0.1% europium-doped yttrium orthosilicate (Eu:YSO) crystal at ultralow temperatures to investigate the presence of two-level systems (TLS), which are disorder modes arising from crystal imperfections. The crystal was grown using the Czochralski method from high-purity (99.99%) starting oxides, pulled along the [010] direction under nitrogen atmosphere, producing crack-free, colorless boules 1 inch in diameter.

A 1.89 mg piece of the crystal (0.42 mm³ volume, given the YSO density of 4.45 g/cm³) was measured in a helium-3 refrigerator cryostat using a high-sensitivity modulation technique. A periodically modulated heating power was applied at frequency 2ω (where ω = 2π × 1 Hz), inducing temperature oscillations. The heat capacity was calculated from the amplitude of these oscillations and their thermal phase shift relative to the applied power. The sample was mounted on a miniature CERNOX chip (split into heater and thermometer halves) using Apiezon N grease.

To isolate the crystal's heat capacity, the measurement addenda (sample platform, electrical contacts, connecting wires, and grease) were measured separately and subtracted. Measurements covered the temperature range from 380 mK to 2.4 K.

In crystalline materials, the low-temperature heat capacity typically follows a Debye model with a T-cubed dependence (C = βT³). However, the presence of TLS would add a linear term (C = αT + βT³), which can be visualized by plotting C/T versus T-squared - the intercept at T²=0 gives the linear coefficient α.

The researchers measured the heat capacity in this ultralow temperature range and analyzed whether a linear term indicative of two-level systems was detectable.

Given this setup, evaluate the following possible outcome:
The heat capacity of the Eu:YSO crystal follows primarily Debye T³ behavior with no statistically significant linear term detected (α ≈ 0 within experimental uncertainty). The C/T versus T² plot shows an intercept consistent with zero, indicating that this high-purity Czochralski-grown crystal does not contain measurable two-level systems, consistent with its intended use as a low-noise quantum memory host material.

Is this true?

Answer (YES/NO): YES